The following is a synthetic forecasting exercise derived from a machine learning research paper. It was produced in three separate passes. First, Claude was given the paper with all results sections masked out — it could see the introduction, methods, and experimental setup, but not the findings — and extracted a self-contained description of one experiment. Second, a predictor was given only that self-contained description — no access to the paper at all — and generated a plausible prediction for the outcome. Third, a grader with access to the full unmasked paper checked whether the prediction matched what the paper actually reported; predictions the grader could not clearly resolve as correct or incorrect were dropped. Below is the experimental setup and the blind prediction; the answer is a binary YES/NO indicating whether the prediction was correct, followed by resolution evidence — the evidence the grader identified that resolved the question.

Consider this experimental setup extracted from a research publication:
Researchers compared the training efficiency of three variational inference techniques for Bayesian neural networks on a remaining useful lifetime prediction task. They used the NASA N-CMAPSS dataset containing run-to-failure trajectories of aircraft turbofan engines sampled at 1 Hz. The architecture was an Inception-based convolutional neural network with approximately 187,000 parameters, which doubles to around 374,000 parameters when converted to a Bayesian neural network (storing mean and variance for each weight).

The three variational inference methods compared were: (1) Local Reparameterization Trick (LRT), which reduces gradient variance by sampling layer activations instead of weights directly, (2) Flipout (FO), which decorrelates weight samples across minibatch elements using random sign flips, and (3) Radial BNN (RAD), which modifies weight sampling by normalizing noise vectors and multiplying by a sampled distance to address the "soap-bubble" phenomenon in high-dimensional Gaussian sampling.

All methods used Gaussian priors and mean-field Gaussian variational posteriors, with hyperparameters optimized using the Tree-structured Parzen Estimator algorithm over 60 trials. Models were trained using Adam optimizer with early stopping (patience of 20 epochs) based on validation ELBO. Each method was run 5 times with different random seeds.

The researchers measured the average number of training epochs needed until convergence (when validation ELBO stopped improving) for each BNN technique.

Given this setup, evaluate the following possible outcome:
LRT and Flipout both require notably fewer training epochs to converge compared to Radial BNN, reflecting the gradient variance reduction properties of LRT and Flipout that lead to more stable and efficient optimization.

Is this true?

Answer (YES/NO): NO